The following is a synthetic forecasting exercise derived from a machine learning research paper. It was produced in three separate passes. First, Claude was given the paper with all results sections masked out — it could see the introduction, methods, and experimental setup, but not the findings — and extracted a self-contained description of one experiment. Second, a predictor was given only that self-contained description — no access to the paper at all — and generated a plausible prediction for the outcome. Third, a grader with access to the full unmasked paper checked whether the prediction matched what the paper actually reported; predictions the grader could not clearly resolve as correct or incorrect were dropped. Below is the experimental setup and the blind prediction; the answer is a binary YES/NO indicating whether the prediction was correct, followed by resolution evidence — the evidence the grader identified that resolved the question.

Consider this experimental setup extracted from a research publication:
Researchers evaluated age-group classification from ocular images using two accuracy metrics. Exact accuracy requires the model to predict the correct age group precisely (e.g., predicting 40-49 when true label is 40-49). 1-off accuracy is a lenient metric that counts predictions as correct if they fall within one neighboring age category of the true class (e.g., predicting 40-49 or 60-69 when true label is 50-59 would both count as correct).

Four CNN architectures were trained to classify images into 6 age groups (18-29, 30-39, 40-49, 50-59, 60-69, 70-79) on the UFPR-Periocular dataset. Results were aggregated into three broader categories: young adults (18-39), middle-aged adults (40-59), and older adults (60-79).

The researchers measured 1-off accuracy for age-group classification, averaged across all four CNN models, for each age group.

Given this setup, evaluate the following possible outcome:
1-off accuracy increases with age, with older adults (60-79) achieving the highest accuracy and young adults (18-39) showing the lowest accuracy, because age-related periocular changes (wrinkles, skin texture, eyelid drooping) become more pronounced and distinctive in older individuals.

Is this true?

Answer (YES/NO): NO